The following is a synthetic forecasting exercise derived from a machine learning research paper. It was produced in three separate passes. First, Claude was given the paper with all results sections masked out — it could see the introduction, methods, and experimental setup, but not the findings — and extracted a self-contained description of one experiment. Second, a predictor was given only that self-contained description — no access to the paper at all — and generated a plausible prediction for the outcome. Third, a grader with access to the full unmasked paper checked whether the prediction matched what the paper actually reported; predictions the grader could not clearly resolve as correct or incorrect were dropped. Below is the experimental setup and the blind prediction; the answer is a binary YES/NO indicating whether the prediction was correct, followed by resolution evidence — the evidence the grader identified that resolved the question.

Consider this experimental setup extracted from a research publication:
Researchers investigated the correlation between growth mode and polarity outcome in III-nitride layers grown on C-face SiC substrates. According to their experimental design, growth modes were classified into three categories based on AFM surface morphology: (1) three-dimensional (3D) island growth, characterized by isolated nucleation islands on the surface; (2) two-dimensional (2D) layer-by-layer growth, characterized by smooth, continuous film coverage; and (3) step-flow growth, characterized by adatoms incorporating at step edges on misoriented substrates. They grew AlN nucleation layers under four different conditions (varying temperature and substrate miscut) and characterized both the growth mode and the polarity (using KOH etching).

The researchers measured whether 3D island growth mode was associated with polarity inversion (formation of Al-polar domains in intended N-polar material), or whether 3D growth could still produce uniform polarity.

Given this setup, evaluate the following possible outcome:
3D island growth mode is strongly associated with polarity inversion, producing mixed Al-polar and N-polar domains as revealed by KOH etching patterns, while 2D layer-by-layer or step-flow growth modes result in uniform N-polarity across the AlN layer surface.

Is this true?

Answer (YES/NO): NO